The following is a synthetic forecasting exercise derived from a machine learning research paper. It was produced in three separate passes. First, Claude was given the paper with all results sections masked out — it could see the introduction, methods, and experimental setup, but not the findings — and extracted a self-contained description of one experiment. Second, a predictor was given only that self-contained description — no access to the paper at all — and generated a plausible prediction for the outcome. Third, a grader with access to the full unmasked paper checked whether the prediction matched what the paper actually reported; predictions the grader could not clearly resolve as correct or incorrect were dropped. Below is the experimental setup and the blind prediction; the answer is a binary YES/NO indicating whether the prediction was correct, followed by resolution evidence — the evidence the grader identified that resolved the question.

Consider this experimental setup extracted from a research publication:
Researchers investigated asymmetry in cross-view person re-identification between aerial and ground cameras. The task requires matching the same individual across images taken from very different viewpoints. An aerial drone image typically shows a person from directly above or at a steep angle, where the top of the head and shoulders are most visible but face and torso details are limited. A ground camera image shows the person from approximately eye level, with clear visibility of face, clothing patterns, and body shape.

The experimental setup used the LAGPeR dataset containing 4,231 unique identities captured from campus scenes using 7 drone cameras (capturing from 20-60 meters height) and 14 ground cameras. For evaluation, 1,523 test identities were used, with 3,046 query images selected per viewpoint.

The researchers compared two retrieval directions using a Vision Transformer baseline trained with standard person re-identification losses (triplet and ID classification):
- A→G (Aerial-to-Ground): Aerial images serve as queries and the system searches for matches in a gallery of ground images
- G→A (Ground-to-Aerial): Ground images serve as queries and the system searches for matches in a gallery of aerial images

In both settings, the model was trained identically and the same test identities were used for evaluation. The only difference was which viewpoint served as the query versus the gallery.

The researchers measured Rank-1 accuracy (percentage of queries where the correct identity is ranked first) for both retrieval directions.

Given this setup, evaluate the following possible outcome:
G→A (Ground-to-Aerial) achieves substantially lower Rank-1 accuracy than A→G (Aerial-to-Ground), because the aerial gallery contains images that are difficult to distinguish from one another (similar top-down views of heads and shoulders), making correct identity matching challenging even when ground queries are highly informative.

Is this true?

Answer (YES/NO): YES